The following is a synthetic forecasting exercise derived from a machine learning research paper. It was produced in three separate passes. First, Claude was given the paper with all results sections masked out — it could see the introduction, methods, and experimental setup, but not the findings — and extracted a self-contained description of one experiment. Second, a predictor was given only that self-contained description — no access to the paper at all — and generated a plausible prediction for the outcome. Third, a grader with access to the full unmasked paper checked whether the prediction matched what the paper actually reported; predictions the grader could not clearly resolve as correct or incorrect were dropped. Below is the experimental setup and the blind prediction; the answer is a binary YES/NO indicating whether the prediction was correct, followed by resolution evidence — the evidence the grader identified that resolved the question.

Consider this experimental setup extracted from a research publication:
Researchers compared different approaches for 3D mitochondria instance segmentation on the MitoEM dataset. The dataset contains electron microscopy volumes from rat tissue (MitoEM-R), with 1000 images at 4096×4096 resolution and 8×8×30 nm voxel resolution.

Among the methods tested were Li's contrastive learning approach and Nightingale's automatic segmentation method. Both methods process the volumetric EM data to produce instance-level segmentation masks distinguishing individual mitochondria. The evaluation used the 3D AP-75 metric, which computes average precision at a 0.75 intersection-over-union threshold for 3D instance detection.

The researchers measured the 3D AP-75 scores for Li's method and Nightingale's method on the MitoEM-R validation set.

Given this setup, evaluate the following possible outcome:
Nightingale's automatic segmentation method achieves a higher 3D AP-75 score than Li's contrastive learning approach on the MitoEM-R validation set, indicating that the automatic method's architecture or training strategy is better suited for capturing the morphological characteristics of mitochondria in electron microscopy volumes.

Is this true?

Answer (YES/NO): NO